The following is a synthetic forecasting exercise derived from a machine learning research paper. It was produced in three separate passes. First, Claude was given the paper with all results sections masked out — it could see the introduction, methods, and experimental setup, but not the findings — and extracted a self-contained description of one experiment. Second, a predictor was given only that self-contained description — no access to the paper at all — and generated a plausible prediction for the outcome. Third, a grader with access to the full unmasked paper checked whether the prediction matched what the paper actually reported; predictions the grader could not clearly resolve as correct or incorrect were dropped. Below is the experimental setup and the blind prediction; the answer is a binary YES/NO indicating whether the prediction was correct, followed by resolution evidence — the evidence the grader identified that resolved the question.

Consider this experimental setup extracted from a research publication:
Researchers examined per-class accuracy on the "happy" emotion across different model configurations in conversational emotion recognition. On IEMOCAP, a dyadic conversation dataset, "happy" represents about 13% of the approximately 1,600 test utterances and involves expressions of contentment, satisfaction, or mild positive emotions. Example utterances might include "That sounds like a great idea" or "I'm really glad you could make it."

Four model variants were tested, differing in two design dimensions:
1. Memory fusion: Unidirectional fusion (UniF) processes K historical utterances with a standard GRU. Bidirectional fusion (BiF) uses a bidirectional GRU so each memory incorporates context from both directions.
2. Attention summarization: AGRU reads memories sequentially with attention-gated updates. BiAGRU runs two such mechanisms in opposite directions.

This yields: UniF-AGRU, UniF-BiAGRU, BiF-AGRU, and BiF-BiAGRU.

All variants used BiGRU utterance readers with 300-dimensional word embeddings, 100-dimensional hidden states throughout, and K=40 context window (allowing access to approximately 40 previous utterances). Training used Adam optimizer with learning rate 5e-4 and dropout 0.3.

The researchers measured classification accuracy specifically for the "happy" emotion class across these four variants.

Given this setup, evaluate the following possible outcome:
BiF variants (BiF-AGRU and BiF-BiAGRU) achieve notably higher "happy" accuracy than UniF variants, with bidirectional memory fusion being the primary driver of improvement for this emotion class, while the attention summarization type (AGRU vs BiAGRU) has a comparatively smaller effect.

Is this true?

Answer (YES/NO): NO